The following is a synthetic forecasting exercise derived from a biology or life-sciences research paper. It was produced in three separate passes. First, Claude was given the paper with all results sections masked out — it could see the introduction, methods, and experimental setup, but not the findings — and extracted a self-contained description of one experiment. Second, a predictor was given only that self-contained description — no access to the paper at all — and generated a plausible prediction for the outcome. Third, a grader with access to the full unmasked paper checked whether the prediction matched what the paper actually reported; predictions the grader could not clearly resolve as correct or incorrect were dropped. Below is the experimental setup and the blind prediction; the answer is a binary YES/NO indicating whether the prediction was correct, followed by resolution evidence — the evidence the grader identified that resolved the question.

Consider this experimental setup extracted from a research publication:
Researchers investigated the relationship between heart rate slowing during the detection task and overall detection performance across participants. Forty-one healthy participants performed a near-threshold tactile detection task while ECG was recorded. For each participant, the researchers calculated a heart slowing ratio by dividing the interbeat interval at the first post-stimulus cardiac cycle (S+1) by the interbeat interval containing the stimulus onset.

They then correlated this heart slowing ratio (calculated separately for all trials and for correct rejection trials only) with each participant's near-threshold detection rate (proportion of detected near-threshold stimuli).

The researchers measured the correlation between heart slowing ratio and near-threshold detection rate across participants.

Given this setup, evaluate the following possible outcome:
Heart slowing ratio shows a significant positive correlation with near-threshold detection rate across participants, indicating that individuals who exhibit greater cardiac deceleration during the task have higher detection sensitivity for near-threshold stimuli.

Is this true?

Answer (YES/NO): YES